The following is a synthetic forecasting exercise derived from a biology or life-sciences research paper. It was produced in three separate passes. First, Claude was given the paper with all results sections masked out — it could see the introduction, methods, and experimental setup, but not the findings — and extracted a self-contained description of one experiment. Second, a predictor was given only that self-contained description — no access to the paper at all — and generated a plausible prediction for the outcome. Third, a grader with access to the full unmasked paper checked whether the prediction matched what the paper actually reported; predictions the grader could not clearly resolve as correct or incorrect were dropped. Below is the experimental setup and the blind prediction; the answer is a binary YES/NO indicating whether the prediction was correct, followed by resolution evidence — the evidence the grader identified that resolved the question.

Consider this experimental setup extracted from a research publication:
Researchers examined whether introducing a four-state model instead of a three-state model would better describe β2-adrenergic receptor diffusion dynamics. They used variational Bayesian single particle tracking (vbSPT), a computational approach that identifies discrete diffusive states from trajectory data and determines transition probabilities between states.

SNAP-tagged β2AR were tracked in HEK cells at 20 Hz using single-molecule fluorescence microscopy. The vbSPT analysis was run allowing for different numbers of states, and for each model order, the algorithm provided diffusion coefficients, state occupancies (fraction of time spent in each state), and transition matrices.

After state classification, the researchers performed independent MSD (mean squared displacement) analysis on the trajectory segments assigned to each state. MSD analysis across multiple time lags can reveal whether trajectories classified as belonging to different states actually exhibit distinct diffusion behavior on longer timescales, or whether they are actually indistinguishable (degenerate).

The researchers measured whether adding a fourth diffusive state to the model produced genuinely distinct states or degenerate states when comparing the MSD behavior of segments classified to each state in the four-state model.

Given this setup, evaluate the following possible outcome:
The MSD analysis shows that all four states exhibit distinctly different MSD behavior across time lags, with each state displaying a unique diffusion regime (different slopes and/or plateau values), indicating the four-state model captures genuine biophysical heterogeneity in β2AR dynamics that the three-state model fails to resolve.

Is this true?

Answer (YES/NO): NO